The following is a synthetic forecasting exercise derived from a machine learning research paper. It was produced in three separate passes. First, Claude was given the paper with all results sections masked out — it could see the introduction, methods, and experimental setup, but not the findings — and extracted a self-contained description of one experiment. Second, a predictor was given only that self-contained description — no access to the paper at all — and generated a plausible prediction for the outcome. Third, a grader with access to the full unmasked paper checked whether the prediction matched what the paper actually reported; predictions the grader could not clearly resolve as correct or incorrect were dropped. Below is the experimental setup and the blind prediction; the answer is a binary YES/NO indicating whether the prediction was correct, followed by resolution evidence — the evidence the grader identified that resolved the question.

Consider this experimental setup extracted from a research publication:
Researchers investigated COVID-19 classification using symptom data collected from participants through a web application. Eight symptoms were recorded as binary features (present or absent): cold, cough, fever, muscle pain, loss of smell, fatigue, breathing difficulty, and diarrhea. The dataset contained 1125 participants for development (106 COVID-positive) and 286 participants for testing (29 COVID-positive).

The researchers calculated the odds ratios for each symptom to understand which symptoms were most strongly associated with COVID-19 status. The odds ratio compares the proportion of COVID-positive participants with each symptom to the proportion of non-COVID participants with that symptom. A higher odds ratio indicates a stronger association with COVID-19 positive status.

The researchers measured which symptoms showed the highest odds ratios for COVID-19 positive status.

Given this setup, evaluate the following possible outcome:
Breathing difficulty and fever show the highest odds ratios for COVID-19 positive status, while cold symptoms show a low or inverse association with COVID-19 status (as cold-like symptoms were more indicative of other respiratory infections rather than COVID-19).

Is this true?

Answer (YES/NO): NO